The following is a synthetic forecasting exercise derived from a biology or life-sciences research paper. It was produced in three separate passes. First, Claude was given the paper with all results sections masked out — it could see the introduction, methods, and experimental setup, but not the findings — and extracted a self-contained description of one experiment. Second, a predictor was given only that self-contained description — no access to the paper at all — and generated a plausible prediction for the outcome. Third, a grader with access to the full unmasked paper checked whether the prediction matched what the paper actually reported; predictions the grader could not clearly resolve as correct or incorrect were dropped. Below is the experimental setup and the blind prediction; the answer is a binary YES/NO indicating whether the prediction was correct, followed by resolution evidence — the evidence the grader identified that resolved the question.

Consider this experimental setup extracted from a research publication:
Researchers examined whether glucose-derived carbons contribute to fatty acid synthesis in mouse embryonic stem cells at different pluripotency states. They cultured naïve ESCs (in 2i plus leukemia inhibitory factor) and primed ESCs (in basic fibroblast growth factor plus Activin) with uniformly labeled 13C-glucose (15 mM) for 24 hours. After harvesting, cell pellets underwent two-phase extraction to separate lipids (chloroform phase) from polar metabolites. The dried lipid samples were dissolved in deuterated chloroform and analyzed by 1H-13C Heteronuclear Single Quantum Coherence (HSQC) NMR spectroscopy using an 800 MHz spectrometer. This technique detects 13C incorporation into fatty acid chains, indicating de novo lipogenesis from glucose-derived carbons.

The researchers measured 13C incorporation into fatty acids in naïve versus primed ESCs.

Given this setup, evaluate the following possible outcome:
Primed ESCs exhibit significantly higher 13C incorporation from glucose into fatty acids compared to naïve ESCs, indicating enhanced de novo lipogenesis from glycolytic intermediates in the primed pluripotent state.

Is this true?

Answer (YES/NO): NO